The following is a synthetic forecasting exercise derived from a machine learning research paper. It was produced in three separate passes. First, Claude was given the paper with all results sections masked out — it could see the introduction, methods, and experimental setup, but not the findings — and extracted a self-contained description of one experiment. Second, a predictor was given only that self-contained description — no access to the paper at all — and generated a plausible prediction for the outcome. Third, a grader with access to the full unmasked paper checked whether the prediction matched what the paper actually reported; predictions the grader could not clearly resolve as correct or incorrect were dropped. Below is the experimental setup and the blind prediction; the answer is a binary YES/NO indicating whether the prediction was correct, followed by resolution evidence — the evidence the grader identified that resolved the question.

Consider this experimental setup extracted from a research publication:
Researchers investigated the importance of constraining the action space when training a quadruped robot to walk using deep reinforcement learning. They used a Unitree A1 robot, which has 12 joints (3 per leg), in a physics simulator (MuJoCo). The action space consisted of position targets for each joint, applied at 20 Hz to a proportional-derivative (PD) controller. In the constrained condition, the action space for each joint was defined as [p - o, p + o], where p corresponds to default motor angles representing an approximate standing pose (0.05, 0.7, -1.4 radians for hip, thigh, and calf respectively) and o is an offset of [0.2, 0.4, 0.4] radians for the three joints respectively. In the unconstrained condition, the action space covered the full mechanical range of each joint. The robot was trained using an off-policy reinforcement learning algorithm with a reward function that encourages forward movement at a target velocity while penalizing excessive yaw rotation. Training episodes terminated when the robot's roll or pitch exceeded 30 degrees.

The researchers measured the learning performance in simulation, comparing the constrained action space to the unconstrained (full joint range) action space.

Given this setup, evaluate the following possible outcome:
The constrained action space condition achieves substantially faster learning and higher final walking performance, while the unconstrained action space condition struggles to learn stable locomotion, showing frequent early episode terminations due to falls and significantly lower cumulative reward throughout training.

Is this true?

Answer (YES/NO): NO